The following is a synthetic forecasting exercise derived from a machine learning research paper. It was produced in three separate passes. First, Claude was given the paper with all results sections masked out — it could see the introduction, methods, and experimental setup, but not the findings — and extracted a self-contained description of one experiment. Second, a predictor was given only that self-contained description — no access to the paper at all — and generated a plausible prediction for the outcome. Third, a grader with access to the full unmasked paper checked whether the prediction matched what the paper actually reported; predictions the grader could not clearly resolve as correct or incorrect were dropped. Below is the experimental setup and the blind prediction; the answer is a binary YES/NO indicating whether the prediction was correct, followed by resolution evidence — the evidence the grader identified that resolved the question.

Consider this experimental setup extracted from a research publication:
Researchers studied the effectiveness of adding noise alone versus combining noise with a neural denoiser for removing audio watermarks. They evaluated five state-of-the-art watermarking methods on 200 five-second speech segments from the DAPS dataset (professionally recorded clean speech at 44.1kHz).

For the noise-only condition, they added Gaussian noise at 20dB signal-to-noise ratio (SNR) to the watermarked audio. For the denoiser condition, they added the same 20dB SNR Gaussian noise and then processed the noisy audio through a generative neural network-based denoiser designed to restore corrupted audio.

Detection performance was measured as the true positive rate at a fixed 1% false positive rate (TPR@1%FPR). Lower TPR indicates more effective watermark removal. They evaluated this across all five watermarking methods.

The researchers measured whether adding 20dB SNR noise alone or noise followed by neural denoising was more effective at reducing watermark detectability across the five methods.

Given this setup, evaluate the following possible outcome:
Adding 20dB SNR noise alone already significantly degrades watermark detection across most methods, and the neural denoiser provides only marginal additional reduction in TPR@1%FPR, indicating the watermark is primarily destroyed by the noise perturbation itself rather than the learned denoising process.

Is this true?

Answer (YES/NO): NO